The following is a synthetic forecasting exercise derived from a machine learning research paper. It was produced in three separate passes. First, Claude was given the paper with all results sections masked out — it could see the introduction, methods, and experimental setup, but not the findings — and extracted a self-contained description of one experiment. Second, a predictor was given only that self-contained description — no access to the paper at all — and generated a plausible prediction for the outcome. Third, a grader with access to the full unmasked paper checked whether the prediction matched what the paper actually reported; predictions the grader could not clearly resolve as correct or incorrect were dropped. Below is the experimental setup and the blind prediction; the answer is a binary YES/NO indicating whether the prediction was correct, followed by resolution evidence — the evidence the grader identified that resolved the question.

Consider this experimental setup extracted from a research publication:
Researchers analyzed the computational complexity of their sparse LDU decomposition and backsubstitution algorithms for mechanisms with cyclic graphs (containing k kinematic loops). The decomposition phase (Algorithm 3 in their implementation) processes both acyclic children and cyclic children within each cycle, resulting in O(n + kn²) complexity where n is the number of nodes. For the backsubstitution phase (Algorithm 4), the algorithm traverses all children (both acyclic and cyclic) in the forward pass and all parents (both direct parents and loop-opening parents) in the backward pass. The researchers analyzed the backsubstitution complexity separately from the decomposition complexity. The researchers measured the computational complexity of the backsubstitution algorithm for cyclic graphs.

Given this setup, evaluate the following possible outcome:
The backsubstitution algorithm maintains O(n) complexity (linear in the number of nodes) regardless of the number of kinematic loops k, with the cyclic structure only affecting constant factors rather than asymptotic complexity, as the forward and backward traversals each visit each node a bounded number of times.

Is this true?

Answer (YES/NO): NO